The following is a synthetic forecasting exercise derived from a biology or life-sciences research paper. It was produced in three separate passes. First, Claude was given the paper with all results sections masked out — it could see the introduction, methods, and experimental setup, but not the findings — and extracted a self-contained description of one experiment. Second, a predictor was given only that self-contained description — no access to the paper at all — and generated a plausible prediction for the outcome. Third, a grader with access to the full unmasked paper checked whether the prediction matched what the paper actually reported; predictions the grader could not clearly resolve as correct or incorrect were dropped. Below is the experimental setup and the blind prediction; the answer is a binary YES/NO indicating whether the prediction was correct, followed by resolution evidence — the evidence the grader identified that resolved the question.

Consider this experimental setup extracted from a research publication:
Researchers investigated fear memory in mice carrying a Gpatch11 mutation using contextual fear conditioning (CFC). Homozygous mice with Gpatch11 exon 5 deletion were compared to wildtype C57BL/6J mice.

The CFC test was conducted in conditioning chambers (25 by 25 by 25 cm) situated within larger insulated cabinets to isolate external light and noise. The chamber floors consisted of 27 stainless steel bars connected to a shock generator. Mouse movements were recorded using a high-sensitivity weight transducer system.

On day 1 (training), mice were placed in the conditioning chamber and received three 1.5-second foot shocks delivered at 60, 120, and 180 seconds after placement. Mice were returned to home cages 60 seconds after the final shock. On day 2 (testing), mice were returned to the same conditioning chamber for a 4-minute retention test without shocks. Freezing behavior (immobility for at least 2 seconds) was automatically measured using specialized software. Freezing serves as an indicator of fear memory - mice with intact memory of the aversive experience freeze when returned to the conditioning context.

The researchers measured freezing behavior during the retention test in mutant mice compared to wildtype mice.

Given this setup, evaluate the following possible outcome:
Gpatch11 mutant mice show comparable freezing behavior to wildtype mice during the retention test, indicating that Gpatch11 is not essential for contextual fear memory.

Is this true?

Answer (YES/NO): NO